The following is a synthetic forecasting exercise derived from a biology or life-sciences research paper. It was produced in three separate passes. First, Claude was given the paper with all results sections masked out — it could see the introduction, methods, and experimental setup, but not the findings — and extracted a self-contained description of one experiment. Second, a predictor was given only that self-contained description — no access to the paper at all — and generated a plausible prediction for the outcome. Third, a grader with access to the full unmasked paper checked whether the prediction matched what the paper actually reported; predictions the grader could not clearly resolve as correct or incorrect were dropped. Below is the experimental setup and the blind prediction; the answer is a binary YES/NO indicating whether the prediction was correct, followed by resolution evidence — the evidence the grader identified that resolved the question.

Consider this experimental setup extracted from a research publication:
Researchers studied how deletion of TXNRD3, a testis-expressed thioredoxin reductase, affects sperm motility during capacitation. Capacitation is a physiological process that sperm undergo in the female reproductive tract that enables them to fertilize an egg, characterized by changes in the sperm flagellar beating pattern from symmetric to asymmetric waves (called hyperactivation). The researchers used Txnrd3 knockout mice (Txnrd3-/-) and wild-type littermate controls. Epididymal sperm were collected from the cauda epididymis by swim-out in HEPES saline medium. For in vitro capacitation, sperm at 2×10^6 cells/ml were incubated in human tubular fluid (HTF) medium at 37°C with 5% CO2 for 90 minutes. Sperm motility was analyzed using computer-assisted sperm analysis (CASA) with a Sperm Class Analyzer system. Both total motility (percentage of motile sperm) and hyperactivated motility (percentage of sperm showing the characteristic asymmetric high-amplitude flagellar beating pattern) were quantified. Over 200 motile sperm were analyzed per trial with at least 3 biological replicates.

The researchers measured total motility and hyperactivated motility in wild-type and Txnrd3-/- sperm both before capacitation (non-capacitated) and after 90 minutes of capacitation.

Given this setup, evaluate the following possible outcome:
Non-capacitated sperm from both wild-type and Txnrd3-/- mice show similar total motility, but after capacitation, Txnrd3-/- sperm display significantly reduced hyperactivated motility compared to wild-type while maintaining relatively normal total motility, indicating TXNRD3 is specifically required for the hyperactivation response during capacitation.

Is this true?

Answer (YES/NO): NO